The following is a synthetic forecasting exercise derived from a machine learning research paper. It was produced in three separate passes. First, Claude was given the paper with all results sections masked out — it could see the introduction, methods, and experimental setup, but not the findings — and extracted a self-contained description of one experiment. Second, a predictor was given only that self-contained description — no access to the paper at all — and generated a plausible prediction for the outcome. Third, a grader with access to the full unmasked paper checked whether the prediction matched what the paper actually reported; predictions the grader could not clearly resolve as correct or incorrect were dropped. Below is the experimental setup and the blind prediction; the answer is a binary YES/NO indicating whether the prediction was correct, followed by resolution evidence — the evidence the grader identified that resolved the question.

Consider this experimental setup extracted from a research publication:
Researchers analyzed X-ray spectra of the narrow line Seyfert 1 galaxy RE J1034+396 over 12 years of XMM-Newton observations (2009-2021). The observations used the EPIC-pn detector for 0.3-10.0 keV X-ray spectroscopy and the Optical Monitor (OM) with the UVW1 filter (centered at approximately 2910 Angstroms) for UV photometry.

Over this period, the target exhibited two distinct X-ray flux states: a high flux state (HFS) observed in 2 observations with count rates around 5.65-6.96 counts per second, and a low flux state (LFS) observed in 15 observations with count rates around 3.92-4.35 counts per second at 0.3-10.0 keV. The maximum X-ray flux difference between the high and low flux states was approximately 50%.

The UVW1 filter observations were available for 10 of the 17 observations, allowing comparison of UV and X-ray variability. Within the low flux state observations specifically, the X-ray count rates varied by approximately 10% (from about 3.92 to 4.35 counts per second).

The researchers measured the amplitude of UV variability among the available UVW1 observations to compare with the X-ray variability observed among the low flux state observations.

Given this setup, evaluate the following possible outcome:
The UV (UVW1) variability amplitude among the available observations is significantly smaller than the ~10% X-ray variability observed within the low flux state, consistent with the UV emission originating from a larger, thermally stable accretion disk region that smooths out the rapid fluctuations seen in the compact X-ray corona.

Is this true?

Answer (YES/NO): NO